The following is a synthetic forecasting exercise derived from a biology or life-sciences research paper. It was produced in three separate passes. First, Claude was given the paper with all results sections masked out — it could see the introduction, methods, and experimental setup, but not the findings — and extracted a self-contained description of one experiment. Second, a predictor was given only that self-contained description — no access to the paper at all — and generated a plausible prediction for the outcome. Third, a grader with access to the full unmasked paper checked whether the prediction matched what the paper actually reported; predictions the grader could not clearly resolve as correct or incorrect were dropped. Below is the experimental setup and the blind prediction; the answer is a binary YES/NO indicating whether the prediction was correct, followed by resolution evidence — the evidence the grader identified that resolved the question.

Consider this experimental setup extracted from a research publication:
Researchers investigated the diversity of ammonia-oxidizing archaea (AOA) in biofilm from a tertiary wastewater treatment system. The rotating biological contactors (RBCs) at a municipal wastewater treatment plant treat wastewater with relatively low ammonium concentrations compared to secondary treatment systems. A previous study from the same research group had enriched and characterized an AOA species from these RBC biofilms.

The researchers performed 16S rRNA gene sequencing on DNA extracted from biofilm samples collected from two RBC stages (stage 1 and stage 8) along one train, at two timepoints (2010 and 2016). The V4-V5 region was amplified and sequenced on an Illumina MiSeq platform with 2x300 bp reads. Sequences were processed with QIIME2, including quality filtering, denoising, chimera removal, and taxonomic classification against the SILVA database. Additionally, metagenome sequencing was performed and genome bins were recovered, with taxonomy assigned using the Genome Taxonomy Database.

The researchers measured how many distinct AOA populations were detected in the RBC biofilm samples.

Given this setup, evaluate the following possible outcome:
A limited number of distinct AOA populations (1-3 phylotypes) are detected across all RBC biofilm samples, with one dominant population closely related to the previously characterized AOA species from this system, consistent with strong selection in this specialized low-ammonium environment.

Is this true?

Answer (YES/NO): YES